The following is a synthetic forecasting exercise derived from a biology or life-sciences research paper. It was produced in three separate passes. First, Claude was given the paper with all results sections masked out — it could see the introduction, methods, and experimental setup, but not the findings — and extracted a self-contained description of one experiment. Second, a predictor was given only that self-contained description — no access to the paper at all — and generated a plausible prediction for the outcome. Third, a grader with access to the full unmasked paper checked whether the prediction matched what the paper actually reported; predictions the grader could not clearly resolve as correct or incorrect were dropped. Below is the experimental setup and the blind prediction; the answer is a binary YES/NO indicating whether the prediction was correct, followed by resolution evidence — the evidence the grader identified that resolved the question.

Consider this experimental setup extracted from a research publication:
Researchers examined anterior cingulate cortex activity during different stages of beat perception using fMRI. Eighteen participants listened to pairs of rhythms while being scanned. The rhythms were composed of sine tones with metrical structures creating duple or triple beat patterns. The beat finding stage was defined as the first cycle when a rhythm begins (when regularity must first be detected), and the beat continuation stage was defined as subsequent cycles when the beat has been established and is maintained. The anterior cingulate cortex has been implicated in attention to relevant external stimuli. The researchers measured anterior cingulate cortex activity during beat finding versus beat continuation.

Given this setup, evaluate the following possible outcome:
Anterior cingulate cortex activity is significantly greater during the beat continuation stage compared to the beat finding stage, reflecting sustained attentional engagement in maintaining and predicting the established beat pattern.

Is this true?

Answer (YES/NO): NO